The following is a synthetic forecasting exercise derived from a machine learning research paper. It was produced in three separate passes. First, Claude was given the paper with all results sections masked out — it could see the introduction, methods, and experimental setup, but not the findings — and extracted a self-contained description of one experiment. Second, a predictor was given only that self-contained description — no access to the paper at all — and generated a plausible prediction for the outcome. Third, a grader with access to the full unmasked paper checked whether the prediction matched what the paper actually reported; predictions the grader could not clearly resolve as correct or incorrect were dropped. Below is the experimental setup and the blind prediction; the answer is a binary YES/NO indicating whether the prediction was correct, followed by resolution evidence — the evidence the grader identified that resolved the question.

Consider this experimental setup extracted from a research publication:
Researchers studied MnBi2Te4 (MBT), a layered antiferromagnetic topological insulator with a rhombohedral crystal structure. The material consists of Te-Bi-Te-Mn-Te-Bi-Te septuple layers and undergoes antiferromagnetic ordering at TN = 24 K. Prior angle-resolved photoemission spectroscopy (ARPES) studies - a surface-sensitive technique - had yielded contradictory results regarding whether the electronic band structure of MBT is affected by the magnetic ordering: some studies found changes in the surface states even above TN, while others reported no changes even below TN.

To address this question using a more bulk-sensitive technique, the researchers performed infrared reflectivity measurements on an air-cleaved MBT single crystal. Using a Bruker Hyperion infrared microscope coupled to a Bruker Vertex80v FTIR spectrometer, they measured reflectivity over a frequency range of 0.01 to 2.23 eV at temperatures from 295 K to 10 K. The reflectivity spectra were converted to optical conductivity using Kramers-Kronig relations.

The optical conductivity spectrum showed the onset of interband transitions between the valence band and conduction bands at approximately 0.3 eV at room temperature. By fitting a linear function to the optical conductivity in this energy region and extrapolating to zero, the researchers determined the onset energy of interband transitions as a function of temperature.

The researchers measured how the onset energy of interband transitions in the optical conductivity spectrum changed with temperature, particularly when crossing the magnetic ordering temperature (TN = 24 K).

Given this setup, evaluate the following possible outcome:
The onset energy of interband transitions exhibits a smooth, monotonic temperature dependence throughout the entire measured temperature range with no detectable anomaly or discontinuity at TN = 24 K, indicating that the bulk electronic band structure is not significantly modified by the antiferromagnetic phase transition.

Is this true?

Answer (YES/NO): NO